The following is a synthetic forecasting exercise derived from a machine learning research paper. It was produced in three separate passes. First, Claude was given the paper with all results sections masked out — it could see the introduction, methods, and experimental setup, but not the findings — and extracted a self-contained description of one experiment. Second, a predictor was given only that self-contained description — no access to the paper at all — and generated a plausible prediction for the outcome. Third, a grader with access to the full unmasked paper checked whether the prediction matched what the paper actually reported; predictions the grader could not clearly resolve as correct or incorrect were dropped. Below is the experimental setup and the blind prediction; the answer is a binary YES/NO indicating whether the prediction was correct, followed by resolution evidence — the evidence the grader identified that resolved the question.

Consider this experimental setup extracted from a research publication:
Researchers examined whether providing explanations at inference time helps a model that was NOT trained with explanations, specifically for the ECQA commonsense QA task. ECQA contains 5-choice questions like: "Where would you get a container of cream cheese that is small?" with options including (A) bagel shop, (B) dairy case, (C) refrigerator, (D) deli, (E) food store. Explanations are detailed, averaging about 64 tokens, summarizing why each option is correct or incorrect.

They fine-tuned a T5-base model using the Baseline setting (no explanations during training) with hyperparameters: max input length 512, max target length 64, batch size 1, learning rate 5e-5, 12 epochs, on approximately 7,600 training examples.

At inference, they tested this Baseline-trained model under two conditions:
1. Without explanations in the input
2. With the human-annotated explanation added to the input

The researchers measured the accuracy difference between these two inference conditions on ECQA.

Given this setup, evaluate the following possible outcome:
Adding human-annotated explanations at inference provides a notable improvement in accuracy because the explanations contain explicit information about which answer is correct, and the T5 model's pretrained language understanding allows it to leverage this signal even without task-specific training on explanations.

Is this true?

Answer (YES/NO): YES